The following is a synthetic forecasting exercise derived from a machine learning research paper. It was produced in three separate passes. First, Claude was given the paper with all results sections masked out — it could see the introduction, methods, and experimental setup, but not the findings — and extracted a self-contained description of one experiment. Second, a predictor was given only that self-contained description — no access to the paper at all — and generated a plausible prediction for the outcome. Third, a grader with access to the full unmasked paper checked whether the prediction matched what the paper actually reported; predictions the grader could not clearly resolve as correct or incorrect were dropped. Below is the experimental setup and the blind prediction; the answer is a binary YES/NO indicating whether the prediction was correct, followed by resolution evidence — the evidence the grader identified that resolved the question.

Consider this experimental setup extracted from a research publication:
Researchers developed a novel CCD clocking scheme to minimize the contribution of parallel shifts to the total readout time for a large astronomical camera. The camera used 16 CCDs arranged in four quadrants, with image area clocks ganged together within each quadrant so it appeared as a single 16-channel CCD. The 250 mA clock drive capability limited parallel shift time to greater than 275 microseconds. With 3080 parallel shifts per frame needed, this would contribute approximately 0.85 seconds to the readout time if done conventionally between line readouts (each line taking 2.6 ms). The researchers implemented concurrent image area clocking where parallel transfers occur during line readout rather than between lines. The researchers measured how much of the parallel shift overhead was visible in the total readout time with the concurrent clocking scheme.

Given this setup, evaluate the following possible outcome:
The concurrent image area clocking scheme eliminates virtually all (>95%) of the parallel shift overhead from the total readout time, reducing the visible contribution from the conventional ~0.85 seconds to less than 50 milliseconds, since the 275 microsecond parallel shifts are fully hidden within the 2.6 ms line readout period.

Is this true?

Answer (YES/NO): YES